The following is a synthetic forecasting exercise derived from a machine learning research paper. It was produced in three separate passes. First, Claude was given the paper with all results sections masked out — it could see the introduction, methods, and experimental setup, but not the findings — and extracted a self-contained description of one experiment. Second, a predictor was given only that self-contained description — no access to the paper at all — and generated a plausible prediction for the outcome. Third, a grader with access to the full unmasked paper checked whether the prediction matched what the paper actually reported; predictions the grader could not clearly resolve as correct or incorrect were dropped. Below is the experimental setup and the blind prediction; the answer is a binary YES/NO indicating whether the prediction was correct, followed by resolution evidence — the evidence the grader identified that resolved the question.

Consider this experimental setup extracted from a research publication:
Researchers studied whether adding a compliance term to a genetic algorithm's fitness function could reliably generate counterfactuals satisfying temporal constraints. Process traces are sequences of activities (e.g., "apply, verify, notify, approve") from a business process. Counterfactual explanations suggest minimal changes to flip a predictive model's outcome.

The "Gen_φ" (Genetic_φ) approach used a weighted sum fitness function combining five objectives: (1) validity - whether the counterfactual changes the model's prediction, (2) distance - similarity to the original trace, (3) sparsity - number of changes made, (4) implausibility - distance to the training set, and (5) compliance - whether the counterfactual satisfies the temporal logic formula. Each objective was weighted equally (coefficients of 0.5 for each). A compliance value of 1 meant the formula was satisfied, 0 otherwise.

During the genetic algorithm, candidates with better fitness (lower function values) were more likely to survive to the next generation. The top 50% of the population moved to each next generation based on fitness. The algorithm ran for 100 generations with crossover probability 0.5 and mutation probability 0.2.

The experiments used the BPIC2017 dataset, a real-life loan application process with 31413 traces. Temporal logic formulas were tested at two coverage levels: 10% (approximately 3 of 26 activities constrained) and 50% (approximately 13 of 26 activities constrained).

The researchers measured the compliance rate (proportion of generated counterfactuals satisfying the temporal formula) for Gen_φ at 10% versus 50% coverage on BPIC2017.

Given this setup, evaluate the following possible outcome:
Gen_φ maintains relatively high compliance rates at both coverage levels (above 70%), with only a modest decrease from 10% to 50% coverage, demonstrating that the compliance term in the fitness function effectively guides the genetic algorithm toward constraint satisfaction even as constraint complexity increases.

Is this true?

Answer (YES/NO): NO